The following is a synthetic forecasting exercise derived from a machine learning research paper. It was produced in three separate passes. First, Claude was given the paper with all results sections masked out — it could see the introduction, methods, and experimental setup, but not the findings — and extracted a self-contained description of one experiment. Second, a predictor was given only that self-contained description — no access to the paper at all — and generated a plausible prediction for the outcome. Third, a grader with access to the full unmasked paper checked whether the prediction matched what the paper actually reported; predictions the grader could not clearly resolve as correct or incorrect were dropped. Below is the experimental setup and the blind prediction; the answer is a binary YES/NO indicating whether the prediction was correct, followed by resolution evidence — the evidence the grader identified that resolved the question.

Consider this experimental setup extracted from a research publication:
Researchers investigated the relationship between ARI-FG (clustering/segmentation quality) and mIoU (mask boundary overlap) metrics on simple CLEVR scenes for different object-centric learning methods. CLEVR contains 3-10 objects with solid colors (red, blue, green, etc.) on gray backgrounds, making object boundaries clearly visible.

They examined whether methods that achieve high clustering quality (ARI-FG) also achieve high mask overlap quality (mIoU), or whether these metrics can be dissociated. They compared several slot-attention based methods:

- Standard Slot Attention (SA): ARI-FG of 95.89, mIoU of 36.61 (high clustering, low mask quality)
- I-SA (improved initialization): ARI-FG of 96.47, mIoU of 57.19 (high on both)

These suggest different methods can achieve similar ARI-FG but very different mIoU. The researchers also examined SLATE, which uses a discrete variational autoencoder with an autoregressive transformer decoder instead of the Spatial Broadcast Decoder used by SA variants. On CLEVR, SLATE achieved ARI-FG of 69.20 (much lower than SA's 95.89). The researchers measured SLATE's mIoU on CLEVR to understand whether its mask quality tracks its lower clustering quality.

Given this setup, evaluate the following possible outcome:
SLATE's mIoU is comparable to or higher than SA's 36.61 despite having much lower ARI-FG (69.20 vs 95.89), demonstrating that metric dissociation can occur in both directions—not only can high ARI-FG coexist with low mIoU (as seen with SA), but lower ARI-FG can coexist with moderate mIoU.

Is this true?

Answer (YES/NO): YES